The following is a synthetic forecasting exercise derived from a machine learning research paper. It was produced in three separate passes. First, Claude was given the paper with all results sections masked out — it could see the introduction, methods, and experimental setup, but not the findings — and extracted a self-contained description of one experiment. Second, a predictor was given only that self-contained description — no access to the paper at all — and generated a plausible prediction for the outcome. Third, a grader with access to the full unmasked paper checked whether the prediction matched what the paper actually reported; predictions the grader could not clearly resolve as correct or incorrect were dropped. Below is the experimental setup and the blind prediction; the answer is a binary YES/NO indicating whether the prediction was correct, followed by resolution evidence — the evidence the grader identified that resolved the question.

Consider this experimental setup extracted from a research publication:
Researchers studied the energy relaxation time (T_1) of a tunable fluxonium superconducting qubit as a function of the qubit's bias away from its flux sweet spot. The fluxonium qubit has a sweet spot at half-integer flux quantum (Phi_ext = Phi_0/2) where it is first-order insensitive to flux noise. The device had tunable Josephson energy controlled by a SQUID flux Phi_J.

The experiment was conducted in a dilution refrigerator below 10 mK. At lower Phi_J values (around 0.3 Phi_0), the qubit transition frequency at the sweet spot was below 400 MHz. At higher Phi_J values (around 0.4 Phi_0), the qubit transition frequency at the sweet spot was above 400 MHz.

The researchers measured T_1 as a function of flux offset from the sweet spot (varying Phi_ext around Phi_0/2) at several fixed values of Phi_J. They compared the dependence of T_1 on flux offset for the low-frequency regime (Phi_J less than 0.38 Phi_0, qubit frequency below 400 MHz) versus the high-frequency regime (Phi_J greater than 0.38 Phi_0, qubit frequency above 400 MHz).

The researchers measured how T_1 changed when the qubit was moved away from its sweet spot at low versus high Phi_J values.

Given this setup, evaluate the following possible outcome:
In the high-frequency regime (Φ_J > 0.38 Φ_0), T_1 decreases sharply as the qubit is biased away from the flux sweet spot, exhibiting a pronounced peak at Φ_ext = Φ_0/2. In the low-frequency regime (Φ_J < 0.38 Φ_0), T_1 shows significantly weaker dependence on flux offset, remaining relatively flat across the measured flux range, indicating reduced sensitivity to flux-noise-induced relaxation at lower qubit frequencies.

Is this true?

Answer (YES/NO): NO